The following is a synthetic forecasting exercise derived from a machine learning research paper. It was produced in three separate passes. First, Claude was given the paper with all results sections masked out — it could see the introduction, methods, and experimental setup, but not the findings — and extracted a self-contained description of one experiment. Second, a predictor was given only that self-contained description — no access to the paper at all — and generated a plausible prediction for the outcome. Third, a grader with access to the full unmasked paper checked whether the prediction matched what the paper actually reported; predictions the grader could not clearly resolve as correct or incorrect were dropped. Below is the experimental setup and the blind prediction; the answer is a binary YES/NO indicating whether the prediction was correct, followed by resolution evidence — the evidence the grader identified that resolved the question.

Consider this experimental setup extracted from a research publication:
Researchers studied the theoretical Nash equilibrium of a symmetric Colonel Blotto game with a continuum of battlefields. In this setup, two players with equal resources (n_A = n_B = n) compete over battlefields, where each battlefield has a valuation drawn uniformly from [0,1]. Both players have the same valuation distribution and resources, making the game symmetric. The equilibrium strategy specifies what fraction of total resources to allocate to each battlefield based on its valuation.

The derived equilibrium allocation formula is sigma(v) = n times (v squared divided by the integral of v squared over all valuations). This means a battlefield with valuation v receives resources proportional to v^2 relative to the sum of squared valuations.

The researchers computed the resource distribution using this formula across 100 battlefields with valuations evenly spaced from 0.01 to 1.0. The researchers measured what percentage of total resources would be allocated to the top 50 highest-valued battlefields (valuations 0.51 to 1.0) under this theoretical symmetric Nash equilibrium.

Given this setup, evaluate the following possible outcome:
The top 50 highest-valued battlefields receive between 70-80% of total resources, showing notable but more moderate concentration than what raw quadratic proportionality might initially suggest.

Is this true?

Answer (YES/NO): NO